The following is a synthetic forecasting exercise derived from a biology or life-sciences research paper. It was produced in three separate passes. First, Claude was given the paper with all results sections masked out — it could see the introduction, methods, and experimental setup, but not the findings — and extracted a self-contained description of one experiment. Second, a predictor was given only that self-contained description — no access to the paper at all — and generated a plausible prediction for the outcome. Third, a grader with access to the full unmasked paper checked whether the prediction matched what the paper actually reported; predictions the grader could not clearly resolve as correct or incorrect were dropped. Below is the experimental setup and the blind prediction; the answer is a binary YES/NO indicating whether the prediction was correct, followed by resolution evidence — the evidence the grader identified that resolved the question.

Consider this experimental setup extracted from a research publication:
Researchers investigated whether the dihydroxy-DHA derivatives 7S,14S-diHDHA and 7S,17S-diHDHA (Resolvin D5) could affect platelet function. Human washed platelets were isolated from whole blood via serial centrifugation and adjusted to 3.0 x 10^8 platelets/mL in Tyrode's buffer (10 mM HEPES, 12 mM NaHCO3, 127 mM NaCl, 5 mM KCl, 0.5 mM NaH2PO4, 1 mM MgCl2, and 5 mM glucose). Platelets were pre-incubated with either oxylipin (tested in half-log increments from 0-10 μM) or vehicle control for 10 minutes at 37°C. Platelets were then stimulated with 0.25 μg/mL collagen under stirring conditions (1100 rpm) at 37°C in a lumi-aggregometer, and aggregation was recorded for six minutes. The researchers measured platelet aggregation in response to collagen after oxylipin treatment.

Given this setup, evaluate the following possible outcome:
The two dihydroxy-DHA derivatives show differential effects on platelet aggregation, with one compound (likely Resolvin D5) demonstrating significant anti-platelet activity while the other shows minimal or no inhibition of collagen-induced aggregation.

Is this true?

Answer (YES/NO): NO